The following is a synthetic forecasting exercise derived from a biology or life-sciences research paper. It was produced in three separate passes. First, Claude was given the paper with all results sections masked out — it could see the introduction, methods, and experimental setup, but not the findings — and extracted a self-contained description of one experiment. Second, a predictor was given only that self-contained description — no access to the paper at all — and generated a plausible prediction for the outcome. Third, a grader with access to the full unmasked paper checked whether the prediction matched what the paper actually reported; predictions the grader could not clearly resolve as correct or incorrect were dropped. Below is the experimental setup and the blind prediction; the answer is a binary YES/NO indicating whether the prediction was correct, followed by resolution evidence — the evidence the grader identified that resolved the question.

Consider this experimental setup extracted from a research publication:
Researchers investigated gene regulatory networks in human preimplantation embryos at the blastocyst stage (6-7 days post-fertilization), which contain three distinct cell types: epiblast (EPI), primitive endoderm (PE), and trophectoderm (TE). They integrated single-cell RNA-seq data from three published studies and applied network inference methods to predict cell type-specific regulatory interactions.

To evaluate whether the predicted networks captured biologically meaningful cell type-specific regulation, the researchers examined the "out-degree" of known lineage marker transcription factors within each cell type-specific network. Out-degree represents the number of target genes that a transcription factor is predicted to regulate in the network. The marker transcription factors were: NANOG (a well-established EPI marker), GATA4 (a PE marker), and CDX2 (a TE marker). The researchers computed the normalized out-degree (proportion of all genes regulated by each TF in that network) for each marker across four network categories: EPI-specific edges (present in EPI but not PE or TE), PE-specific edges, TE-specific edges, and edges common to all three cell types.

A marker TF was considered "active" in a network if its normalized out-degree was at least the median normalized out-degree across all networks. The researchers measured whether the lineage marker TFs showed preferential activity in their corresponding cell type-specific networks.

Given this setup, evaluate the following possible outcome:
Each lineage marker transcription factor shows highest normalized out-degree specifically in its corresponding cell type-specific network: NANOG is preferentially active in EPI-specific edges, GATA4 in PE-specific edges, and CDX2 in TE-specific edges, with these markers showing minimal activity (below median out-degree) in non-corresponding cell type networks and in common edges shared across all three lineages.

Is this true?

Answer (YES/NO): YES